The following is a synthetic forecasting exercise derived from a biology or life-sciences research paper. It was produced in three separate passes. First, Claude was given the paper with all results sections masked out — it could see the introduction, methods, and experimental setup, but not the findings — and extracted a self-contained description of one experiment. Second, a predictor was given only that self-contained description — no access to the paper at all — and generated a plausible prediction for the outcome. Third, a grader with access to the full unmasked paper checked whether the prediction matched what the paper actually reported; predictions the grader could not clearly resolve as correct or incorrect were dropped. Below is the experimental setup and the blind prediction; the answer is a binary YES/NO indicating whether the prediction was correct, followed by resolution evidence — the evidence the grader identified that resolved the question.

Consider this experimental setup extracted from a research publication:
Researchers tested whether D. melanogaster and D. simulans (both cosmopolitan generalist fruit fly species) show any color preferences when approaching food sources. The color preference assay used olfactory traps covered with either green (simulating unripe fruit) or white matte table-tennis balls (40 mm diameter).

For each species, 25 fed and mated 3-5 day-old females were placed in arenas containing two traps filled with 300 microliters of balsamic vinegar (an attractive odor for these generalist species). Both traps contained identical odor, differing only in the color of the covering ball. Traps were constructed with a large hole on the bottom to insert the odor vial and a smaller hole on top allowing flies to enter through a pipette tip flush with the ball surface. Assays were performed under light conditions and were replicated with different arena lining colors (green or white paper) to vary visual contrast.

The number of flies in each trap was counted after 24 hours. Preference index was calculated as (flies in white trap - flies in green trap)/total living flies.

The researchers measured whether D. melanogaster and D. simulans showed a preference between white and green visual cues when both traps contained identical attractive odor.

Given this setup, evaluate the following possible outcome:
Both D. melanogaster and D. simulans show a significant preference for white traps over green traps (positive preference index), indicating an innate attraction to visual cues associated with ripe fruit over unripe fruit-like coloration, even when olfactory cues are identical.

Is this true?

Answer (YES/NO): NO